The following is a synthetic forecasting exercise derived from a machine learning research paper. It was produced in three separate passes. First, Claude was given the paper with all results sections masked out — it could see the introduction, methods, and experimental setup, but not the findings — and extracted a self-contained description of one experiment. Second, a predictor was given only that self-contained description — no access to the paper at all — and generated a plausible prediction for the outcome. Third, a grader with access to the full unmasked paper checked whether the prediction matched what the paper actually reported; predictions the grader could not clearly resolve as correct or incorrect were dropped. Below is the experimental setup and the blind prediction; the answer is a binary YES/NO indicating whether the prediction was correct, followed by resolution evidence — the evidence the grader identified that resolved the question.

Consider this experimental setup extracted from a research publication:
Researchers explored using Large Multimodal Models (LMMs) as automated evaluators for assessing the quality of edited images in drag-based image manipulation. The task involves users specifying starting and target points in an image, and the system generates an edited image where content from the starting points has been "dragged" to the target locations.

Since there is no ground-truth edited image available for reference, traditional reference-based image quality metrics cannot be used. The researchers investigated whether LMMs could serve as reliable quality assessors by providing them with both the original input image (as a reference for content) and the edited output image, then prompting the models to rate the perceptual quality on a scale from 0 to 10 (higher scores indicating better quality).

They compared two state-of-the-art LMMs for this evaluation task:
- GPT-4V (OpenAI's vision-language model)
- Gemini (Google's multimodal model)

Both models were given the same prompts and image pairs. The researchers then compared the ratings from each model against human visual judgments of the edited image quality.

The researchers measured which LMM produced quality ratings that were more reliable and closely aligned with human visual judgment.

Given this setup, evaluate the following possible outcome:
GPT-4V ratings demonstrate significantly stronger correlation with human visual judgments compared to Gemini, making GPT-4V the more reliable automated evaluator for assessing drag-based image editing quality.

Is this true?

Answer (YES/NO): NO